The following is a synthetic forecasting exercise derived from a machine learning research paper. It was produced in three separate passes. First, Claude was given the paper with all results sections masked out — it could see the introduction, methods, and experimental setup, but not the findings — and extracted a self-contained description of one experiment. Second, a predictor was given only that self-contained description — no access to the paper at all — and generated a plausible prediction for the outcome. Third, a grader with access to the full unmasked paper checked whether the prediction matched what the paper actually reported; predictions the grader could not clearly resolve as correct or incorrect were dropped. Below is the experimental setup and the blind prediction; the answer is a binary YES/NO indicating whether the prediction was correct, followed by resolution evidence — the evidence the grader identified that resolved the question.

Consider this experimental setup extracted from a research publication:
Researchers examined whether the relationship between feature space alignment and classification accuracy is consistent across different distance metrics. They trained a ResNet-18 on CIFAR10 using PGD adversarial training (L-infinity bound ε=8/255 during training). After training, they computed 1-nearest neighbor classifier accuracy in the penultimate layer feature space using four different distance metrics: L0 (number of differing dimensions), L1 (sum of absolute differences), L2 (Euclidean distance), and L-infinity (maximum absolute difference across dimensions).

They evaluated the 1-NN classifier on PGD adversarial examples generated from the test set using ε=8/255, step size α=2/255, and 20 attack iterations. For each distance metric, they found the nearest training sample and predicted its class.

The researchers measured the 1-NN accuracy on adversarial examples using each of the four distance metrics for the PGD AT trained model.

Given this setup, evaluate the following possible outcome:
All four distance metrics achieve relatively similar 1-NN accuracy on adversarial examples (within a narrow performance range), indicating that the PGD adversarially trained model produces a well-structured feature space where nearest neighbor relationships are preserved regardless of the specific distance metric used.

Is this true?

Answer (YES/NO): YES